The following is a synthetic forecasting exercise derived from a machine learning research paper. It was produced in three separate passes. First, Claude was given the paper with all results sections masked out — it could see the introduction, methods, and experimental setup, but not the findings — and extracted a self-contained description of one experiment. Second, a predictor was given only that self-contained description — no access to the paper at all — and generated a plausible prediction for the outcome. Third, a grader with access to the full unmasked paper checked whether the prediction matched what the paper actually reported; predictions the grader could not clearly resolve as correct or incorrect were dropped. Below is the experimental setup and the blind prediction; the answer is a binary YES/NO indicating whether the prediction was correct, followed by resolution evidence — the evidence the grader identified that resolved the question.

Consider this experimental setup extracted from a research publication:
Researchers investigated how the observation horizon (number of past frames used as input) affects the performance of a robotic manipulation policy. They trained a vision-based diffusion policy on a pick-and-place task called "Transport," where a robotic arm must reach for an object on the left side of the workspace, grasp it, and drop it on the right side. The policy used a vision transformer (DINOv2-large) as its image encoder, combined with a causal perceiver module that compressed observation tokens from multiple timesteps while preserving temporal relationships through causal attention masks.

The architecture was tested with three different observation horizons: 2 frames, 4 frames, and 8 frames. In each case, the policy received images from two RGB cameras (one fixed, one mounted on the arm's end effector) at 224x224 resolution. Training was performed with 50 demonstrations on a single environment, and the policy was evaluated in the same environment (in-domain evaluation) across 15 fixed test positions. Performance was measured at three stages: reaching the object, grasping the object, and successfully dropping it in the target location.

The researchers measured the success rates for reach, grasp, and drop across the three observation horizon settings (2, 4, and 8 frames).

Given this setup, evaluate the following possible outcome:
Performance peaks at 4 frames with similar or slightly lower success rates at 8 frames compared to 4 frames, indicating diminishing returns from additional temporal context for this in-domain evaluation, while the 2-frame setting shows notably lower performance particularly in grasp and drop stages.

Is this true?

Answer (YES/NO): NO